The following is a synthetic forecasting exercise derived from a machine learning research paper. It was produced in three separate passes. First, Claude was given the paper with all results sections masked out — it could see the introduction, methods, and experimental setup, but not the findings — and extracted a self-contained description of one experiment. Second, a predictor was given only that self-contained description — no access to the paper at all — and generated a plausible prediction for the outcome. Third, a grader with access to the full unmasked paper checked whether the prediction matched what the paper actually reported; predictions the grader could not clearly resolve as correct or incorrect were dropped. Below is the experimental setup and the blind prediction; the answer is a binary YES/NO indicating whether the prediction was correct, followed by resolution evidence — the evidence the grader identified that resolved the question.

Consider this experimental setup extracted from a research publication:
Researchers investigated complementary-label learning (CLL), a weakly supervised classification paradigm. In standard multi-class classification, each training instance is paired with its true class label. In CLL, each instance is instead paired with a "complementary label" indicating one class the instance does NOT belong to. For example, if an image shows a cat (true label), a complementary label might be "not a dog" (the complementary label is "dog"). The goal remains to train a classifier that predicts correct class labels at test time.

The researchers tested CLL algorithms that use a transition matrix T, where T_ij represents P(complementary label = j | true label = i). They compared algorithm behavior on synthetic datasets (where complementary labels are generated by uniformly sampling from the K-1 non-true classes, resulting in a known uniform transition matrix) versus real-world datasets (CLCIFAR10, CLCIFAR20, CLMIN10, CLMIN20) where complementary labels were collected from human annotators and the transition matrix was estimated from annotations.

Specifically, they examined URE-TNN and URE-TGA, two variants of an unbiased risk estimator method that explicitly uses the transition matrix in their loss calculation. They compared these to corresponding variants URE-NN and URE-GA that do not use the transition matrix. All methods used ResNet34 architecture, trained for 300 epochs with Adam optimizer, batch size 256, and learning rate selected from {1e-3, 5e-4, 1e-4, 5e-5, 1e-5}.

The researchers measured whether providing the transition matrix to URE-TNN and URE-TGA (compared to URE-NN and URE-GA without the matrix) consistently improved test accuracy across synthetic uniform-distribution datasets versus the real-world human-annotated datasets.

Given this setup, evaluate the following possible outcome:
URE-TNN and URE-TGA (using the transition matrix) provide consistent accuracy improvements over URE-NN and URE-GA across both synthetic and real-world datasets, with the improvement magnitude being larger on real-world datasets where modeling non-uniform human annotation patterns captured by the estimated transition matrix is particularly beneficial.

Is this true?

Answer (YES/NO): NO